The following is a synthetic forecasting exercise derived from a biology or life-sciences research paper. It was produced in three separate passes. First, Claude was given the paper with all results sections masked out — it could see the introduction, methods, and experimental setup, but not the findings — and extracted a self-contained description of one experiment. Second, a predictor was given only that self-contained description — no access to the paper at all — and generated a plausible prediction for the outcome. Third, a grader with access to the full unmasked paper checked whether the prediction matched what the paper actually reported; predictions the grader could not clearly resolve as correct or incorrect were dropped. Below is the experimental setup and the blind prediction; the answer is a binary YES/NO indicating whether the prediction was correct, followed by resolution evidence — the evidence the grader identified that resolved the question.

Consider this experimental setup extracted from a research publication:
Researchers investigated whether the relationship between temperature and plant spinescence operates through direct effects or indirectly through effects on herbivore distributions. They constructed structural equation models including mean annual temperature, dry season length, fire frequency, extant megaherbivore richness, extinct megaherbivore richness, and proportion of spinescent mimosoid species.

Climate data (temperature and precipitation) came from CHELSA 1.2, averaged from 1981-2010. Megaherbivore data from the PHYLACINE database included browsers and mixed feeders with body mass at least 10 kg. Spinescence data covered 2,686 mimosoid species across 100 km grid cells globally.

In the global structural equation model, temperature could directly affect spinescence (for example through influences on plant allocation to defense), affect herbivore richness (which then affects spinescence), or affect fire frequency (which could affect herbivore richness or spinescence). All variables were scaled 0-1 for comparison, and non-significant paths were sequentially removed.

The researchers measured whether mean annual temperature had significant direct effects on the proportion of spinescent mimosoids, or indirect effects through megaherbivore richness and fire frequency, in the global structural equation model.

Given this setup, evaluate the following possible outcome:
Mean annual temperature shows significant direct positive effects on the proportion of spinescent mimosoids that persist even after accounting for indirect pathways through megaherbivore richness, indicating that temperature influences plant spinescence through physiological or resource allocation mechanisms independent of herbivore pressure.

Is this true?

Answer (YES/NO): YES